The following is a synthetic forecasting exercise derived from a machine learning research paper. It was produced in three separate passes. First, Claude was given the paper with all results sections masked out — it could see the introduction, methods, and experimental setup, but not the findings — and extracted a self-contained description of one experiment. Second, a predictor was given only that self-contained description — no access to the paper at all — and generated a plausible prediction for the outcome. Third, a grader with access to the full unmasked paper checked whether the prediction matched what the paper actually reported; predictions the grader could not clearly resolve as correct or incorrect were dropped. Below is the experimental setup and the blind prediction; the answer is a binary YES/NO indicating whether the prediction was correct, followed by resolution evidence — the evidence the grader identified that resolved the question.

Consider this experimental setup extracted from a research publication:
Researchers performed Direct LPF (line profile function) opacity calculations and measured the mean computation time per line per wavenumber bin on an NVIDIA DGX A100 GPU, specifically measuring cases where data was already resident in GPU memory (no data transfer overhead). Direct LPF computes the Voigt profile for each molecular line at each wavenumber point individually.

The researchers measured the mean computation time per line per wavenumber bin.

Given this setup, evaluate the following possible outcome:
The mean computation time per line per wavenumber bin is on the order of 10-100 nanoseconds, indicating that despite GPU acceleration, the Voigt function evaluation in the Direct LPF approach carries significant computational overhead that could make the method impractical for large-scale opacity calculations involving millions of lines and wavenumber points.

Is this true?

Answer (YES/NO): NO